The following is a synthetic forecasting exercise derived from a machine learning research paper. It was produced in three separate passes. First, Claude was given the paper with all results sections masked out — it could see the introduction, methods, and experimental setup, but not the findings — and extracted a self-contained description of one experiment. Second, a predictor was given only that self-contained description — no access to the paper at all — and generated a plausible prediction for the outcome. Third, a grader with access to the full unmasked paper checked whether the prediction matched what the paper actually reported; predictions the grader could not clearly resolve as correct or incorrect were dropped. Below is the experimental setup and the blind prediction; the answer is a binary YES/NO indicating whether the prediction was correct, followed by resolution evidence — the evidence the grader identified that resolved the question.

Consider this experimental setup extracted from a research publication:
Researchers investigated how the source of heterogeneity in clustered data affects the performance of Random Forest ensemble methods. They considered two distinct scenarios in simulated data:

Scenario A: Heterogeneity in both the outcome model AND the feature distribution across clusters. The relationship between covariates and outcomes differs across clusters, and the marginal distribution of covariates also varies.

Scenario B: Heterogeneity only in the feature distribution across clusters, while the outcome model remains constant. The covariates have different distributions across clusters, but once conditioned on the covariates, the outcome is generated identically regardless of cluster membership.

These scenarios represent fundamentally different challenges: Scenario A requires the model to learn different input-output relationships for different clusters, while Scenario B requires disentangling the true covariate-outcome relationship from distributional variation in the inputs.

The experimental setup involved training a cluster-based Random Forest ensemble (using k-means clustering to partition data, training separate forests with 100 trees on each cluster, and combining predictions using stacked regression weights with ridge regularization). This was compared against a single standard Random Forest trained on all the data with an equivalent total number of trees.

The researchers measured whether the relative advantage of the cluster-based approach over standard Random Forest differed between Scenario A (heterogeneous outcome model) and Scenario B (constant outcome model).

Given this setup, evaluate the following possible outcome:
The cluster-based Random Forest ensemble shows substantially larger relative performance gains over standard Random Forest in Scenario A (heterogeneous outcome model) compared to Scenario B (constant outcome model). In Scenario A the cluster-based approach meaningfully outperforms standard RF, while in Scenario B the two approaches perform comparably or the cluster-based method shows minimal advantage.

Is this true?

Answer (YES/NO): NO